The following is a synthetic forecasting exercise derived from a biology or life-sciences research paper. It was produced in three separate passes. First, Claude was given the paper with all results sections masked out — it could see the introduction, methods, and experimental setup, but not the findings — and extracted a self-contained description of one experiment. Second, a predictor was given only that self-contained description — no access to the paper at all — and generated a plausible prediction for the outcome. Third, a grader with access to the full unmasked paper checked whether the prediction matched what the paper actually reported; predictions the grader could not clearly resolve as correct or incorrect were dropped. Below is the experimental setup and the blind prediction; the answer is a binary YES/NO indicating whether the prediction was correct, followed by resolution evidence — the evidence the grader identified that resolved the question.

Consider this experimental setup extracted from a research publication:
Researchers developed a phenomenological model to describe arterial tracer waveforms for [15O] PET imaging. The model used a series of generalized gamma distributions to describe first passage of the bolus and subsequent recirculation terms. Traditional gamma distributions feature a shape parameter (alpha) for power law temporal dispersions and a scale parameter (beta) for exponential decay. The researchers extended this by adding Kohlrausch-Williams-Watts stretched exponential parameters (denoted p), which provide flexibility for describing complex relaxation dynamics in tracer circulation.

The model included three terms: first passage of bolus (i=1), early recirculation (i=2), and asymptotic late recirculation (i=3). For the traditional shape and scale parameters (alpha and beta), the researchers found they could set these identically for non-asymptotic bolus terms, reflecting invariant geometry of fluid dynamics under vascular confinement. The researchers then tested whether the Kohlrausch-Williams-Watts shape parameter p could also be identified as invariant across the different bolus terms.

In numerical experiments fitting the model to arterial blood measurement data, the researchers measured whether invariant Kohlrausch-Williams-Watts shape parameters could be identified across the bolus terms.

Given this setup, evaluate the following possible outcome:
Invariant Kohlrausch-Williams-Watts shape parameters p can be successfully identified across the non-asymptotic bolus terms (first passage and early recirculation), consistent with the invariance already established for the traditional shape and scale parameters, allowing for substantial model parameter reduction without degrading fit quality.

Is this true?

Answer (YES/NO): NO